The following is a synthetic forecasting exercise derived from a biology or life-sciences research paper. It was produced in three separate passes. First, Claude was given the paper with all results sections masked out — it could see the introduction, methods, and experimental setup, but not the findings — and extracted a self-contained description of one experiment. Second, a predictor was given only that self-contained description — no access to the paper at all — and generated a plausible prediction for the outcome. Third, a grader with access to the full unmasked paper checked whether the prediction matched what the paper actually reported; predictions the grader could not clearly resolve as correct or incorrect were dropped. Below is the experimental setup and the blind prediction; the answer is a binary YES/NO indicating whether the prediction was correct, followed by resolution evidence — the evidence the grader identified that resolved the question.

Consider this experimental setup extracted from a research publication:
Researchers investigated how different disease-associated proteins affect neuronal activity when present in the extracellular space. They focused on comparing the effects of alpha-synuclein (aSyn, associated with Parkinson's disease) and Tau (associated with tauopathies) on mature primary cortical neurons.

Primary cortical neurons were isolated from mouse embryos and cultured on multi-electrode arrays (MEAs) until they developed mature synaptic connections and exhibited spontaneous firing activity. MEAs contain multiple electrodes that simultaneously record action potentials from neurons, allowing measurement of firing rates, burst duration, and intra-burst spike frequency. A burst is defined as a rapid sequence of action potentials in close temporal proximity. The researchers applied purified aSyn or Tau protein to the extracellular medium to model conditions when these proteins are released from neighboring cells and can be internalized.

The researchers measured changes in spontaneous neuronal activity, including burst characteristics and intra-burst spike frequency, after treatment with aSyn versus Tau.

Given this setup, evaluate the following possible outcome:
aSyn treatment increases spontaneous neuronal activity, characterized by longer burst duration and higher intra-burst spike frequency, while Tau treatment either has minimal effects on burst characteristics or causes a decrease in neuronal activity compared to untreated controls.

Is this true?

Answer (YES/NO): NO